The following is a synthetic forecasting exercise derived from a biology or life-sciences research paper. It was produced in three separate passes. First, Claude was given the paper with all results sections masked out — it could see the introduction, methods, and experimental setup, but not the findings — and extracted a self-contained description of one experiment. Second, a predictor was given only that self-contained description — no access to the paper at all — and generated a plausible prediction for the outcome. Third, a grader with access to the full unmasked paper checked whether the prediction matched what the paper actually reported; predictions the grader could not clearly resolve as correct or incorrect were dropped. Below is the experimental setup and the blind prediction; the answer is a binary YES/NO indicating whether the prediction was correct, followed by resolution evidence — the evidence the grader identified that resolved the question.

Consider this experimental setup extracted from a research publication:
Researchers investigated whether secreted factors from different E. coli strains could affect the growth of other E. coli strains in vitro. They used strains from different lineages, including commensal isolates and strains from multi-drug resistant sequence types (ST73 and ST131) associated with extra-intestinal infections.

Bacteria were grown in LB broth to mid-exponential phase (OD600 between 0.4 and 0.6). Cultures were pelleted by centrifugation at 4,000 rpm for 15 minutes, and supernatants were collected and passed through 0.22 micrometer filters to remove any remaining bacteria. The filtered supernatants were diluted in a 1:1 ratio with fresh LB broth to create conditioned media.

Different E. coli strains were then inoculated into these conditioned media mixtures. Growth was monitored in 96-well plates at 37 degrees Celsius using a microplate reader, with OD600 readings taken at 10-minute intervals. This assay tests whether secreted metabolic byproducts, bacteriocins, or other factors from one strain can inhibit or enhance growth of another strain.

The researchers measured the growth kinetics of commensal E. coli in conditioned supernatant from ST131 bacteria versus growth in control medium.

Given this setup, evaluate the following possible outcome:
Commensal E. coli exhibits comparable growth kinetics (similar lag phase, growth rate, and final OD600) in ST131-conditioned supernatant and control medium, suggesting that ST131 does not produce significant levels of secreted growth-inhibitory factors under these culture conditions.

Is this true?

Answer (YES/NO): YES